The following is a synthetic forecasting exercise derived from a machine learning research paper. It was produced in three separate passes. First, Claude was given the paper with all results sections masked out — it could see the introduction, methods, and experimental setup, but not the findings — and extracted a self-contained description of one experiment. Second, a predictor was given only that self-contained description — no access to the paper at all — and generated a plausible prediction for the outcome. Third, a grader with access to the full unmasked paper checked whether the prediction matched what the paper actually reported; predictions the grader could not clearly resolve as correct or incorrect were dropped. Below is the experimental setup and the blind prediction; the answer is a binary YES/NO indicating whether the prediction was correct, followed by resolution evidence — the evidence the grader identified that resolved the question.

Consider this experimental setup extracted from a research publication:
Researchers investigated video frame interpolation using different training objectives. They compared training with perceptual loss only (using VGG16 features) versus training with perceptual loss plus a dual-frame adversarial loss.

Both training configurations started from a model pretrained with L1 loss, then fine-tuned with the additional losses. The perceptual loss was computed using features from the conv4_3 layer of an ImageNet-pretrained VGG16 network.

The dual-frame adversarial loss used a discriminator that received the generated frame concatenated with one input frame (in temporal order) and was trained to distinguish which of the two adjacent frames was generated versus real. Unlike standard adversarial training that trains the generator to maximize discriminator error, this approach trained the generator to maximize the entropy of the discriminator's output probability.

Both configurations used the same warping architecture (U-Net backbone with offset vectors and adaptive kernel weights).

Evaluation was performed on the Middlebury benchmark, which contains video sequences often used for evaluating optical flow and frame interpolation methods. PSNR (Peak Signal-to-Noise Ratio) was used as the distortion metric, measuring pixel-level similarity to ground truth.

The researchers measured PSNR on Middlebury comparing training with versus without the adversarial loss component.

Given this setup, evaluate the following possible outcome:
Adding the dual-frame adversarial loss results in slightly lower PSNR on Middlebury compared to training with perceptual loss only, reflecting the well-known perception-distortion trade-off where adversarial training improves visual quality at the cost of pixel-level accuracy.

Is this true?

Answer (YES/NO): NO